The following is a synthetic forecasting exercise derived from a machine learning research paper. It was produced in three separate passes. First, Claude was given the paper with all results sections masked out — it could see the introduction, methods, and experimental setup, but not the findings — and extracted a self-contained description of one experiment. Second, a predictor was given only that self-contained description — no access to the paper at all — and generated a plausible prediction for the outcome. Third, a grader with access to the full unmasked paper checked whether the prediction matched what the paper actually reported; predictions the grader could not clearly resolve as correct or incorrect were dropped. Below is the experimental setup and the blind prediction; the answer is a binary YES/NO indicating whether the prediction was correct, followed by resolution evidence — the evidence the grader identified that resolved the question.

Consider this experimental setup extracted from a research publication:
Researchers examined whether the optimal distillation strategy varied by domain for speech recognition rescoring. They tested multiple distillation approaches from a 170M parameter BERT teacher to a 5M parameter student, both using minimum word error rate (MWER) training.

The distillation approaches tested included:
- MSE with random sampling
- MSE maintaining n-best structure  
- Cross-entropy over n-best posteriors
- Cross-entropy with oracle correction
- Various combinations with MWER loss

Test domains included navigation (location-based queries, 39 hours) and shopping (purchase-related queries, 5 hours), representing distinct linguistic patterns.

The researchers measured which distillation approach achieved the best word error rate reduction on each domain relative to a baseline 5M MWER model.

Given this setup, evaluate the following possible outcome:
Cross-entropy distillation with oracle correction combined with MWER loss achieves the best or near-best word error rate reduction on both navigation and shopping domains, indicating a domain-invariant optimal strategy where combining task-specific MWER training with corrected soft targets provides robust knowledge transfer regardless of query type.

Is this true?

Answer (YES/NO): NO